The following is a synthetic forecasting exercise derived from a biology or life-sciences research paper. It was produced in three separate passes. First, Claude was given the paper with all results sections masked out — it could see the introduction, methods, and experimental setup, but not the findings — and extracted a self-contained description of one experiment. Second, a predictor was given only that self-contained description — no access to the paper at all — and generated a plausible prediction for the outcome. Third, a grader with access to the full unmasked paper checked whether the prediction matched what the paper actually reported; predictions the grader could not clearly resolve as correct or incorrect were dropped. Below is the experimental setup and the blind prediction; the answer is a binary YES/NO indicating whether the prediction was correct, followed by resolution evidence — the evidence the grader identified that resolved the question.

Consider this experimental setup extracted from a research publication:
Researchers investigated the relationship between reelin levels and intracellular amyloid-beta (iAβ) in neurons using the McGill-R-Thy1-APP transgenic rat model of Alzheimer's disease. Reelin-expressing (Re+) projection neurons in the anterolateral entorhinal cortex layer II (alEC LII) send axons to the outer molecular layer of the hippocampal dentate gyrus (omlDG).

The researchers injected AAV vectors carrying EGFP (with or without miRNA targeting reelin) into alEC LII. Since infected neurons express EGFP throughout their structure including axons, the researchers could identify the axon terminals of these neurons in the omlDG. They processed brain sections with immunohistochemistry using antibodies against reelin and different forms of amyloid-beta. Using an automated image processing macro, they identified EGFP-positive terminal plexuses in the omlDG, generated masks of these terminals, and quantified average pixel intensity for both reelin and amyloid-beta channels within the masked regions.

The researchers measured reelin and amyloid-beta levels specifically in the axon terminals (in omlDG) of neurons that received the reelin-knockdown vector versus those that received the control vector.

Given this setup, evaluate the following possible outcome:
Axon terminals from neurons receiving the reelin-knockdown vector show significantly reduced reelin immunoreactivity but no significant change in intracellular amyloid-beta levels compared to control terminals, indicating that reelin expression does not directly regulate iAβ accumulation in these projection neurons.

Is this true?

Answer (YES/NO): NO